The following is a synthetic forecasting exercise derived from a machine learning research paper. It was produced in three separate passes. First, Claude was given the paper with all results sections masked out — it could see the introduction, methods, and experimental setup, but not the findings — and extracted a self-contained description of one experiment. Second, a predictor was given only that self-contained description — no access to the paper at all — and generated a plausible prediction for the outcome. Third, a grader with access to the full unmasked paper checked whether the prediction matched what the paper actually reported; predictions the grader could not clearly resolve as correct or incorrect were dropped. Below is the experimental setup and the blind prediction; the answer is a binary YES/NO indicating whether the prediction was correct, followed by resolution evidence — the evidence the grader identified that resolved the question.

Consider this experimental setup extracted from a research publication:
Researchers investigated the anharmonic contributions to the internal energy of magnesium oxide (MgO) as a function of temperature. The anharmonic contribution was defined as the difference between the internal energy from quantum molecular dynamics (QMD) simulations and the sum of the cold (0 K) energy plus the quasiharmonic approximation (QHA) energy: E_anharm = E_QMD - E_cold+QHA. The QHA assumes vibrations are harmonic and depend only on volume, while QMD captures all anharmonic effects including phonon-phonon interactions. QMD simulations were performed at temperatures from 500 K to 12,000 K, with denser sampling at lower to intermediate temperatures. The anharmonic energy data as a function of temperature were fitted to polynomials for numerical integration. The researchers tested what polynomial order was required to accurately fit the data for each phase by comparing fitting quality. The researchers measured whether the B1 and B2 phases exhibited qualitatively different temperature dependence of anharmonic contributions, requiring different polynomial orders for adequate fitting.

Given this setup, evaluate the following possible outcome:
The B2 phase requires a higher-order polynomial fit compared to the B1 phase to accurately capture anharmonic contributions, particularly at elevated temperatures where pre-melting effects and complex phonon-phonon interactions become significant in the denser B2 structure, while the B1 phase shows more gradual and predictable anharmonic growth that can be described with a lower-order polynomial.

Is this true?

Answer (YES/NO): YES